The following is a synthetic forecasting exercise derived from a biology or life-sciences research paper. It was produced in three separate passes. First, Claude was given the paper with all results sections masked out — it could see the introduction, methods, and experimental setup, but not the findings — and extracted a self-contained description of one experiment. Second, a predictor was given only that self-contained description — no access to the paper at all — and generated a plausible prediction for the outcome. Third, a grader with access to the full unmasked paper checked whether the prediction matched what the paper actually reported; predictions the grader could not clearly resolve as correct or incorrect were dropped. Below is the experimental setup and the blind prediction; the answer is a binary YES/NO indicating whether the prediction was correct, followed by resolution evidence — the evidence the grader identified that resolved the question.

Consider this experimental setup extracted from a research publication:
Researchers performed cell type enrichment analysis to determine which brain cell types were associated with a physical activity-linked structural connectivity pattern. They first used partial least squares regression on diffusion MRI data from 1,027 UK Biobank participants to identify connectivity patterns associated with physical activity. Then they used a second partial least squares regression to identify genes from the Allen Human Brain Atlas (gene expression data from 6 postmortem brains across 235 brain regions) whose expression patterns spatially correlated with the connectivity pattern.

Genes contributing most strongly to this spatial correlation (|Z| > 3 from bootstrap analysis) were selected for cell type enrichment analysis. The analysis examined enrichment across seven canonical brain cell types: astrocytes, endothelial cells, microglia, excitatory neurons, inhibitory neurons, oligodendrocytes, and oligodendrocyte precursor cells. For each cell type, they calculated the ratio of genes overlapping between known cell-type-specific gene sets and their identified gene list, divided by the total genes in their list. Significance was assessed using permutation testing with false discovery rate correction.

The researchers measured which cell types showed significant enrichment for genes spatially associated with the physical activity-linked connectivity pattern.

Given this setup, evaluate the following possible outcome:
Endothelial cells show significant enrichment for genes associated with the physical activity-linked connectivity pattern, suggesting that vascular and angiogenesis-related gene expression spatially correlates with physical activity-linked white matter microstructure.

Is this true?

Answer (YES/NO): YES